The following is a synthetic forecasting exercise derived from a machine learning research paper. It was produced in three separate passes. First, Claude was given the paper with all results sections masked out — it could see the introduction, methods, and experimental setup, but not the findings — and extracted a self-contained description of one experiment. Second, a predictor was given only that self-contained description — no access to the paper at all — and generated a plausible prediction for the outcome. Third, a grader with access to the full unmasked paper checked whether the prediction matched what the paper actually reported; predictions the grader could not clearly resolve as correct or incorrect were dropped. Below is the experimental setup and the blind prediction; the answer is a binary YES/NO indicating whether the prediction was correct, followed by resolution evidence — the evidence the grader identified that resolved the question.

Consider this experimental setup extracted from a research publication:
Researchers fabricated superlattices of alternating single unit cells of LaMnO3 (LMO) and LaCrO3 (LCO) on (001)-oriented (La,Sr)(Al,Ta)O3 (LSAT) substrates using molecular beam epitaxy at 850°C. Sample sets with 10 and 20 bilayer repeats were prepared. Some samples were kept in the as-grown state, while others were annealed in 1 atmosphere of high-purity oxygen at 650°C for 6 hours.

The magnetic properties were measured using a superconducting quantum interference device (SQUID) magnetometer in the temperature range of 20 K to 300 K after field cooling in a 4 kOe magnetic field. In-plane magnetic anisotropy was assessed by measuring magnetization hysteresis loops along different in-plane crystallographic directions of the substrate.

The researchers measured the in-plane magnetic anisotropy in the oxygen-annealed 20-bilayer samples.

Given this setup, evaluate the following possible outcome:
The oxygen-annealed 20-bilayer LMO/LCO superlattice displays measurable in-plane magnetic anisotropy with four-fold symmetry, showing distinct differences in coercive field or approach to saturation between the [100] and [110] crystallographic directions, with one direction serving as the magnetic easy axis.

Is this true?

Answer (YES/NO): NO